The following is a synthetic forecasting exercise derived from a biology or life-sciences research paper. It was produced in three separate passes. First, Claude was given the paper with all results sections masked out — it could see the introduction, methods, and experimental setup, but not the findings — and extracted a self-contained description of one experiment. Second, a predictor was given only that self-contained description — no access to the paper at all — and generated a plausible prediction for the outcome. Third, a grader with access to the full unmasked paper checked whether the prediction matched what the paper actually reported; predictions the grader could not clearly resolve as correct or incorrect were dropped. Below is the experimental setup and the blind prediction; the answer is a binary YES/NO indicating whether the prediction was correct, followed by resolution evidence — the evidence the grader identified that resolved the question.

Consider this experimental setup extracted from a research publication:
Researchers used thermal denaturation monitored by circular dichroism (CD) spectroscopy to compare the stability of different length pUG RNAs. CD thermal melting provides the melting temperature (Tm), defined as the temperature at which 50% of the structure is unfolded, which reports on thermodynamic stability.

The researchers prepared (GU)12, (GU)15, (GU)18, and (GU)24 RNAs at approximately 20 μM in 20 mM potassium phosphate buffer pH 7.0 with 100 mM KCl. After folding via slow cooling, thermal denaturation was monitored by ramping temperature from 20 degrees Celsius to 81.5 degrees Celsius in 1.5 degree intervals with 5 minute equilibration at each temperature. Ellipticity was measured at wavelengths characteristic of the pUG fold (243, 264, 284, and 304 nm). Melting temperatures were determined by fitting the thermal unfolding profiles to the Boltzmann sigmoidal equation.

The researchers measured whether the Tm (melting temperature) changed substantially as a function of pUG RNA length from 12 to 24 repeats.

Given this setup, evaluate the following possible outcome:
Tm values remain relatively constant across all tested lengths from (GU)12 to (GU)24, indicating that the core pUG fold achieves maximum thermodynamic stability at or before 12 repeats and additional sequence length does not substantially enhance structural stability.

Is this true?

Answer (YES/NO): NO